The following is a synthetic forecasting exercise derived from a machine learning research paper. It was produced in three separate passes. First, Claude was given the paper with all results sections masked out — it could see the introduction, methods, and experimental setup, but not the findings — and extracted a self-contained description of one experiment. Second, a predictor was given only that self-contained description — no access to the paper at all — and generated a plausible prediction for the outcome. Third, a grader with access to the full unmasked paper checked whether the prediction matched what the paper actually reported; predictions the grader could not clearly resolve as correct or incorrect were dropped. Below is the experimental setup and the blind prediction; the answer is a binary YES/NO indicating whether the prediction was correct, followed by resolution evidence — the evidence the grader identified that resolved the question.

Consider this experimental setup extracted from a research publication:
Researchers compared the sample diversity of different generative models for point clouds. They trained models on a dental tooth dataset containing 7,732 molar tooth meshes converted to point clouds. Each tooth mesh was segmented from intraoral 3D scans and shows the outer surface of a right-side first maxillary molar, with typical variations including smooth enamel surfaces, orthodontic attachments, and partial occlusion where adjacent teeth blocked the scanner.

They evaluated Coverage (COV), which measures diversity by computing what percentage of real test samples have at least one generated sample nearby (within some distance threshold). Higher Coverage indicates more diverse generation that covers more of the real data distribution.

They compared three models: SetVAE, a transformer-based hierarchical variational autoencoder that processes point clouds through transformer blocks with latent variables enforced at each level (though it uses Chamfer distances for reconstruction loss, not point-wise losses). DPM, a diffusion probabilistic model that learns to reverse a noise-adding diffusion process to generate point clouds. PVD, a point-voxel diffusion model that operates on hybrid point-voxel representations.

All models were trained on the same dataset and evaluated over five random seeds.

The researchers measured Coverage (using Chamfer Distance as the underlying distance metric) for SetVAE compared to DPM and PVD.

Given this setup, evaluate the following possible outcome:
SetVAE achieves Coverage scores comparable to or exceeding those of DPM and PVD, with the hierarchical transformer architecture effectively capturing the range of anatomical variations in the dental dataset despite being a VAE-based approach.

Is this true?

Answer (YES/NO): NO